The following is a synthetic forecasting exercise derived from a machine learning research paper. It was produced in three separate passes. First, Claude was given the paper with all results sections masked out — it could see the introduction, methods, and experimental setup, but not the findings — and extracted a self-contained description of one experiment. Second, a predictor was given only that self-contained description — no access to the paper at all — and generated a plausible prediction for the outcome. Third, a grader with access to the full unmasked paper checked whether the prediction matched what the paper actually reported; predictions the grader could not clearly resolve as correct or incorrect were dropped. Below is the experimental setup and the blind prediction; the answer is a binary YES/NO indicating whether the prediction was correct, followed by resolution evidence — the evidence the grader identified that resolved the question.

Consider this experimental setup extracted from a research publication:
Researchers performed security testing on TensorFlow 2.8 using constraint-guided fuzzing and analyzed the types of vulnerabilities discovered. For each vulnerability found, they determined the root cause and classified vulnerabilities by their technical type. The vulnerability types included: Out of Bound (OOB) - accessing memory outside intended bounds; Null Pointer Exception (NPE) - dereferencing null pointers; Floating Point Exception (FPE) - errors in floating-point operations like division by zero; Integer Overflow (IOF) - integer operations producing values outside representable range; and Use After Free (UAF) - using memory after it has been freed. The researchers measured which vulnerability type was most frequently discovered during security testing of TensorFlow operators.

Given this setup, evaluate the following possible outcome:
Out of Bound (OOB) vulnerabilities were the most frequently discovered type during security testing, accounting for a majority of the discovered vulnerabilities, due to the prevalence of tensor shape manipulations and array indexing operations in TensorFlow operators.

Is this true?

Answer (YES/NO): NO